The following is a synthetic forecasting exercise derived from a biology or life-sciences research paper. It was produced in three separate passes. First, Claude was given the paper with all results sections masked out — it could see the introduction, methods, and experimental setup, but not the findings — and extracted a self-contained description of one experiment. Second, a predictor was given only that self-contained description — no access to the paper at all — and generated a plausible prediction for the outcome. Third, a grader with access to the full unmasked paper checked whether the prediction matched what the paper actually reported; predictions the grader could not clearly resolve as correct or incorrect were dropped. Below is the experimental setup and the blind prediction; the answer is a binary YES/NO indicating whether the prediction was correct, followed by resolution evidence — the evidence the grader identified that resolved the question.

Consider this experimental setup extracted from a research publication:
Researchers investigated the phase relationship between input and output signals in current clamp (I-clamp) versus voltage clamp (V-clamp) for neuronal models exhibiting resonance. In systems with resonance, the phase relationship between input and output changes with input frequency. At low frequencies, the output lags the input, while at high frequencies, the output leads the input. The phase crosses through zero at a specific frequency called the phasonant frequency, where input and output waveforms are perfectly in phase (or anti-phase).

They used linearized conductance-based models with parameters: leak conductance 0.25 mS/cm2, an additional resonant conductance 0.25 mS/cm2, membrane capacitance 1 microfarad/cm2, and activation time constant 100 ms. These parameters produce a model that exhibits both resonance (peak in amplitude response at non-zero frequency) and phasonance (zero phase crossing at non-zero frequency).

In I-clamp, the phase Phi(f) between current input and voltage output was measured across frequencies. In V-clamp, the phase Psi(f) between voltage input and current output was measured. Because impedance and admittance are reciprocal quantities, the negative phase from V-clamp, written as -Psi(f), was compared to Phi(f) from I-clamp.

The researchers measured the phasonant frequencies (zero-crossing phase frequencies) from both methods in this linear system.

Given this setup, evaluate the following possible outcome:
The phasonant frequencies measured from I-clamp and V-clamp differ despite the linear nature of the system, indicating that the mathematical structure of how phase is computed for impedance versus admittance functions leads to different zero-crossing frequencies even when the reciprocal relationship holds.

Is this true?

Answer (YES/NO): NO